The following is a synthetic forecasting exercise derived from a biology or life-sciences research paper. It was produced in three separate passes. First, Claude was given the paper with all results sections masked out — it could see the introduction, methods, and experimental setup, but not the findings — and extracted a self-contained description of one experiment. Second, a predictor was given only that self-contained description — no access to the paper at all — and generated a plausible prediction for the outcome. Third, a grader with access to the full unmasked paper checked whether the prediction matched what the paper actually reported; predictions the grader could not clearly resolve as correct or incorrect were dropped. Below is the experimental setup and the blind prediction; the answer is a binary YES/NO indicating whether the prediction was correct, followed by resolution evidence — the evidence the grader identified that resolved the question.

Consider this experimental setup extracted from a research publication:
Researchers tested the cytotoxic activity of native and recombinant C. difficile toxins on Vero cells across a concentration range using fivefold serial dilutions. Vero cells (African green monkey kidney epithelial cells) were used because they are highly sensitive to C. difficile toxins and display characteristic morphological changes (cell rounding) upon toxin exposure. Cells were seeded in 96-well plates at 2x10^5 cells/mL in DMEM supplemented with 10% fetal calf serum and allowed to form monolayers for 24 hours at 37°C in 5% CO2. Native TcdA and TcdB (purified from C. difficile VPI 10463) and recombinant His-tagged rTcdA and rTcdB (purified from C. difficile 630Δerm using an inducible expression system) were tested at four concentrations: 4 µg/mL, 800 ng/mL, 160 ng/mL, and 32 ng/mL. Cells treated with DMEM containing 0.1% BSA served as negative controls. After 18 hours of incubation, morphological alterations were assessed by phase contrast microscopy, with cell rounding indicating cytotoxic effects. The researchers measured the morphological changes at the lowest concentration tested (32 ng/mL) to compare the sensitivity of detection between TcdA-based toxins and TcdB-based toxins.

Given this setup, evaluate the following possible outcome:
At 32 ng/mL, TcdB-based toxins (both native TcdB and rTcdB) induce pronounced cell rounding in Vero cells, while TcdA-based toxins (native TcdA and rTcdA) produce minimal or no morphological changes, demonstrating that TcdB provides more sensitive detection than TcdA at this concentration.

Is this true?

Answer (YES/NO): NO